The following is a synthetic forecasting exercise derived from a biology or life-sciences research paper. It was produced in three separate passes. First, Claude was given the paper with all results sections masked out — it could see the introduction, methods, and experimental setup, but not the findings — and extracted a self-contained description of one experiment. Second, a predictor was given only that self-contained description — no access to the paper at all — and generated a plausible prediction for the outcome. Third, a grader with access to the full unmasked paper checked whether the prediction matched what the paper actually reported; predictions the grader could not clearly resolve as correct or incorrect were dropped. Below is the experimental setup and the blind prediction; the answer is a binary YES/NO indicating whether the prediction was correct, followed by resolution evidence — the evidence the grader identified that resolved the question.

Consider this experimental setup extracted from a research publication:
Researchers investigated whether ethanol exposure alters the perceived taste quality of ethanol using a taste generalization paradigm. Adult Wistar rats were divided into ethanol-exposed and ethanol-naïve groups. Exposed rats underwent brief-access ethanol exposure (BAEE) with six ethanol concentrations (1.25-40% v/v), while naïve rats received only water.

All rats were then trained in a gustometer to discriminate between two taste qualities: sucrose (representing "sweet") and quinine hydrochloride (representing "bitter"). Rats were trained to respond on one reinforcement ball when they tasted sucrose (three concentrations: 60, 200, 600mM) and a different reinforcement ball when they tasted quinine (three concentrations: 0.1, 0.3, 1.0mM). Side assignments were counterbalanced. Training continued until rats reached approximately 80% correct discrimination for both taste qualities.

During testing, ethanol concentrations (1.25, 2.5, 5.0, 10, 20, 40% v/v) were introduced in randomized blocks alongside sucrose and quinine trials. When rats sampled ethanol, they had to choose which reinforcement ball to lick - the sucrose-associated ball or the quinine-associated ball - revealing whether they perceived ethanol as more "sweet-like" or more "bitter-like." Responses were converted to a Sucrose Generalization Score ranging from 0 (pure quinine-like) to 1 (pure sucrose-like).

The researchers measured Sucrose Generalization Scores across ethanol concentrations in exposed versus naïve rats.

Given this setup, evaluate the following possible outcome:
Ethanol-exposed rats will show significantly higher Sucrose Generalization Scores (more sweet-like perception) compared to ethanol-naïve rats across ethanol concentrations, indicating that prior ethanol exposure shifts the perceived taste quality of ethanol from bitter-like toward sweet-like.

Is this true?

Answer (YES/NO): NO